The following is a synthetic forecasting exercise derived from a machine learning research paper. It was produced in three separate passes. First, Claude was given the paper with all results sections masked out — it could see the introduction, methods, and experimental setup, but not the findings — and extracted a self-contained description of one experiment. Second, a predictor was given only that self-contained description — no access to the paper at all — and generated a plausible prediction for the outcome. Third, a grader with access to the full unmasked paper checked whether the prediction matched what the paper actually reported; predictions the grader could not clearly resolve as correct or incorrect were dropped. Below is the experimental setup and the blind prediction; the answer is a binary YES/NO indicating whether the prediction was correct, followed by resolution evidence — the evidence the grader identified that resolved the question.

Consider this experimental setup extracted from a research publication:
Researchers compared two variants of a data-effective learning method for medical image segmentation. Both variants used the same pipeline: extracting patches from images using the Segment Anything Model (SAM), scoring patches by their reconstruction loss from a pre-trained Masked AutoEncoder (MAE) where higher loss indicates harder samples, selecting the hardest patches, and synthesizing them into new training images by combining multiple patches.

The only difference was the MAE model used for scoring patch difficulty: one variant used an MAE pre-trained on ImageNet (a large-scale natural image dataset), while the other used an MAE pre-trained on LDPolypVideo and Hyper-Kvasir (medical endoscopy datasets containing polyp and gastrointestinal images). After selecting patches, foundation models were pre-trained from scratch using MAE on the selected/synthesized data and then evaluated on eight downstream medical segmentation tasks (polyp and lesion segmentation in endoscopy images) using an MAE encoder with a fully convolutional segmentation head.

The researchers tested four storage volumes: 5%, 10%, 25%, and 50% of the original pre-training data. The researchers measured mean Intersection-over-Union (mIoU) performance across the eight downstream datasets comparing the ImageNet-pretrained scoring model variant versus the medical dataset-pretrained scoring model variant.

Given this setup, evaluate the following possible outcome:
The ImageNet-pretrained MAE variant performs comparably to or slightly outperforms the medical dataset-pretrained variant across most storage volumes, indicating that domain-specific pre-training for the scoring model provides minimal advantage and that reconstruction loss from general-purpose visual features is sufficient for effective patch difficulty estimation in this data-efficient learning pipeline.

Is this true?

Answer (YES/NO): NO